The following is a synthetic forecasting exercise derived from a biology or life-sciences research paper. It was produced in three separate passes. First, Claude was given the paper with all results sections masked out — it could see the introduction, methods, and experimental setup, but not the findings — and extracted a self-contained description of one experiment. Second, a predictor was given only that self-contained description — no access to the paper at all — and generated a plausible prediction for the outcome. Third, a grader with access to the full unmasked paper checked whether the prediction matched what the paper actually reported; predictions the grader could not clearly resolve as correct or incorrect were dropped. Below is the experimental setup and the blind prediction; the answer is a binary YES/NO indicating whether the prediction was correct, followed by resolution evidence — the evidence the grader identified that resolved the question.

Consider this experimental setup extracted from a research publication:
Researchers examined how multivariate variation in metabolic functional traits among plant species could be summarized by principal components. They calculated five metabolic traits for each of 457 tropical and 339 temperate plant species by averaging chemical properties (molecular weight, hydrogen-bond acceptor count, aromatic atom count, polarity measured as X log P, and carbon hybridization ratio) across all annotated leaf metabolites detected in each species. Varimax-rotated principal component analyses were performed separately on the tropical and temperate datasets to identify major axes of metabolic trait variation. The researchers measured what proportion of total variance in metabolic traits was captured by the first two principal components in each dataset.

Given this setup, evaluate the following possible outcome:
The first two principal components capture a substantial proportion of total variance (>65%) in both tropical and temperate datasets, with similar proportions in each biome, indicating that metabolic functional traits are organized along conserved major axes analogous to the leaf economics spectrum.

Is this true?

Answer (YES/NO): NO